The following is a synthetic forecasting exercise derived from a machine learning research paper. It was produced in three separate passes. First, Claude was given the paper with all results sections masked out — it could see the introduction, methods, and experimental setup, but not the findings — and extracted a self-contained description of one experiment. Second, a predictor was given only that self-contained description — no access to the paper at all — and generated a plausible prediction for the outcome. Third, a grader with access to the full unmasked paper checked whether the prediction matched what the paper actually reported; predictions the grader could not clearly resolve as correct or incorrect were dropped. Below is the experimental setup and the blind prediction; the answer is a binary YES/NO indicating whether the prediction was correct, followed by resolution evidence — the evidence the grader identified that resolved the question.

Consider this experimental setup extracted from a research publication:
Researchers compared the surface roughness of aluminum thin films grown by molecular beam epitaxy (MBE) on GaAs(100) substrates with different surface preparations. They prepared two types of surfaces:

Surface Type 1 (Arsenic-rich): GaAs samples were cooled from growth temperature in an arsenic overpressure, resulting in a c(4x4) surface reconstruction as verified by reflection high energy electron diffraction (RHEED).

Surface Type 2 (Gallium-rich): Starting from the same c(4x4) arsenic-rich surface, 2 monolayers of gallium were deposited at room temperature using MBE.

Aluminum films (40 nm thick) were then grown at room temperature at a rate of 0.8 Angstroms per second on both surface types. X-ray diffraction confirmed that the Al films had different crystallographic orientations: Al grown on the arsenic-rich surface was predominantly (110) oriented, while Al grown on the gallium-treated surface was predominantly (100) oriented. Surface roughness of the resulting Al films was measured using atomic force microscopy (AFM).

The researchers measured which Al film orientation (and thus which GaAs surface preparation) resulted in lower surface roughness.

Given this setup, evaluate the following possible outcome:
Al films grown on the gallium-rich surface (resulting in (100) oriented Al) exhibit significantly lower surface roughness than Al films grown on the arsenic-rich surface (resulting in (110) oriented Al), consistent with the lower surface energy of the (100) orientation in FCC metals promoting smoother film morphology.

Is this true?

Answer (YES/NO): YES